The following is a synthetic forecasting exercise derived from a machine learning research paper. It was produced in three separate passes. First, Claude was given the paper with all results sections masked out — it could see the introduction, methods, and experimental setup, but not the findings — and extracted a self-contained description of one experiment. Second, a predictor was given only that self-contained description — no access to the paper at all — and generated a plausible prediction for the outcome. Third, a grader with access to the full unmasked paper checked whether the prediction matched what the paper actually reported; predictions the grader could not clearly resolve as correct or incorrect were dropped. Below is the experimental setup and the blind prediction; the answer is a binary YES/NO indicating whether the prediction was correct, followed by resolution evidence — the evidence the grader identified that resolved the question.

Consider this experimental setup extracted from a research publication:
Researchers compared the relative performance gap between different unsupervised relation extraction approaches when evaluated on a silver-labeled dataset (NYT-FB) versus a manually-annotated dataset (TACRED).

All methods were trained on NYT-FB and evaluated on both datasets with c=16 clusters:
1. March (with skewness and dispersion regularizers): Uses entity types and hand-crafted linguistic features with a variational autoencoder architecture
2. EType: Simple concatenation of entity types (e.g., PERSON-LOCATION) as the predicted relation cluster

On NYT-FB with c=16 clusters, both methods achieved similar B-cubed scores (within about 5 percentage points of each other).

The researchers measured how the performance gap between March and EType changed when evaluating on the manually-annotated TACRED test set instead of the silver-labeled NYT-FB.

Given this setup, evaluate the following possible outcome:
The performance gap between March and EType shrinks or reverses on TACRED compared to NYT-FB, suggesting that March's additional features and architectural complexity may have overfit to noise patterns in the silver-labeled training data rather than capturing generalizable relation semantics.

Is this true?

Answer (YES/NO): NO